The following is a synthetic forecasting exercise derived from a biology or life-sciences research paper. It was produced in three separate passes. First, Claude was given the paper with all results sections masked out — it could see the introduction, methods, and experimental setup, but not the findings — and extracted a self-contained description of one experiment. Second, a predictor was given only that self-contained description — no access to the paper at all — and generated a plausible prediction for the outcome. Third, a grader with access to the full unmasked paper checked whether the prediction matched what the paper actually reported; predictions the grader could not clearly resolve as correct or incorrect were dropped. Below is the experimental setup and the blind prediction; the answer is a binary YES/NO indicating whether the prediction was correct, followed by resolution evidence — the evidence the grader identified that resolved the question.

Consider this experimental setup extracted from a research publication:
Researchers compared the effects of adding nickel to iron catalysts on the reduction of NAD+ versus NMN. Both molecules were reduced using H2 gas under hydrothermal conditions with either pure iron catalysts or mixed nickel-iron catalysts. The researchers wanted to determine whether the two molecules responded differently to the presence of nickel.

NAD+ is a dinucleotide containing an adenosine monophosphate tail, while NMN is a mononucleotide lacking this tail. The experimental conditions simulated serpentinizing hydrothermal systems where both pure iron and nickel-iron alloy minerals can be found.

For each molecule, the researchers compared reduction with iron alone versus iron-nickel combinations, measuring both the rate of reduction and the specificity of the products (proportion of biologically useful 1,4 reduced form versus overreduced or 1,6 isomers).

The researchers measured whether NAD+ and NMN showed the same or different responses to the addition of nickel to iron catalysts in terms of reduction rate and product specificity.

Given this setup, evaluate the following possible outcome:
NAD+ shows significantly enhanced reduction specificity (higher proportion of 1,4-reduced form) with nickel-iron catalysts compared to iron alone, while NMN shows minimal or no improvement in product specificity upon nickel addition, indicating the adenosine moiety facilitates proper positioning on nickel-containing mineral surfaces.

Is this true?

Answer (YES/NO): NO